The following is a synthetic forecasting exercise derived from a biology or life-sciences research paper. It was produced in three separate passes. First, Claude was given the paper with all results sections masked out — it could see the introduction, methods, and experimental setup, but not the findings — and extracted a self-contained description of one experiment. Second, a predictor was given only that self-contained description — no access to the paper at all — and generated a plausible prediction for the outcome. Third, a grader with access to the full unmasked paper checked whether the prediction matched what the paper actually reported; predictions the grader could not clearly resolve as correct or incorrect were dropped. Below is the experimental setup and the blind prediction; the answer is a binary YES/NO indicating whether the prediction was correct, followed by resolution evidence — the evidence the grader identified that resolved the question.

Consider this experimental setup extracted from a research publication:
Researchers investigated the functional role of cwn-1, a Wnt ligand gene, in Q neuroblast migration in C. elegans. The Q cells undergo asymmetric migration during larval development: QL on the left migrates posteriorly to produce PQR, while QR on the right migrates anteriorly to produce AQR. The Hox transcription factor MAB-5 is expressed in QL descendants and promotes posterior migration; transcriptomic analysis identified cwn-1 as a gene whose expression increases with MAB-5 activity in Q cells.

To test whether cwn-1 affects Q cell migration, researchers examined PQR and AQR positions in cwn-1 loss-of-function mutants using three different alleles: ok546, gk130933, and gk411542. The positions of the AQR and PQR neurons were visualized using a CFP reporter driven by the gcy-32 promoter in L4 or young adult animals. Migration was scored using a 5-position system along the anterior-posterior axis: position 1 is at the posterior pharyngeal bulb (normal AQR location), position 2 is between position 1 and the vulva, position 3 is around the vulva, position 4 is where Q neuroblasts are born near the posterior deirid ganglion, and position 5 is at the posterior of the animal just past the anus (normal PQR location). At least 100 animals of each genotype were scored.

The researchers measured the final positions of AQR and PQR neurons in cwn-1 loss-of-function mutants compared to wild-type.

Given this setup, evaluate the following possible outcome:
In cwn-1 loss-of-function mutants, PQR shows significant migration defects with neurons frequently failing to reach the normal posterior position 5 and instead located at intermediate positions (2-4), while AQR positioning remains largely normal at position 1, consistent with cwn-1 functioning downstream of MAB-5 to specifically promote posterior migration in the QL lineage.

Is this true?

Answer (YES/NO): NO